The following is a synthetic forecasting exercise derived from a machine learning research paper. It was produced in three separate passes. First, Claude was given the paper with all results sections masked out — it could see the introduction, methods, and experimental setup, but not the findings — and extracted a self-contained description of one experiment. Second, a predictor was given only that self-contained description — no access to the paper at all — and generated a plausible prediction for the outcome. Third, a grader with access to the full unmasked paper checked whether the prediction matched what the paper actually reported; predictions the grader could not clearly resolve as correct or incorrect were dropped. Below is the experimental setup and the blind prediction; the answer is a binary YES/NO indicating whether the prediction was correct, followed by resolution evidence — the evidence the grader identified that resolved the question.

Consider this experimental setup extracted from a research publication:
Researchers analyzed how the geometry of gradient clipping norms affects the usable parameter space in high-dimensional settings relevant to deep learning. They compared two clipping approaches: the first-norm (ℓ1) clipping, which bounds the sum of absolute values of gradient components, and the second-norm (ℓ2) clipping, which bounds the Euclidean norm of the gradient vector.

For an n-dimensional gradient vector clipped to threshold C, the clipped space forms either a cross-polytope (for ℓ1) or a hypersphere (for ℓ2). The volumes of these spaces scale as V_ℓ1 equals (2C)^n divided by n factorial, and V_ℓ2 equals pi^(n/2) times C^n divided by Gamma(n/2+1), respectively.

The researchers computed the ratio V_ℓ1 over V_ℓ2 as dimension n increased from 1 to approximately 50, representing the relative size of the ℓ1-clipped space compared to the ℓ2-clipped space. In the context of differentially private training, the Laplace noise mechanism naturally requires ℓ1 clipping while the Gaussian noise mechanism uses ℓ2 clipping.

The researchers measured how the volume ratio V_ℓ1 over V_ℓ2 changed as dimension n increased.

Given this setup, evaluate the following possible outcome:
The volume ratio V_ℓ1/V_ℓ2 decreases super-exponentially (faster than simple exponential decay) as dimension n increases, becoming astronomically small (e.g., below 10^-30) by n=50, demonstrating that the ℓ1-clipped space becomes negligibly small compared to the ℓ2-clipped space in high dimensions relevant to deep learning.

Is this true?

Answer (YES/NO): NO